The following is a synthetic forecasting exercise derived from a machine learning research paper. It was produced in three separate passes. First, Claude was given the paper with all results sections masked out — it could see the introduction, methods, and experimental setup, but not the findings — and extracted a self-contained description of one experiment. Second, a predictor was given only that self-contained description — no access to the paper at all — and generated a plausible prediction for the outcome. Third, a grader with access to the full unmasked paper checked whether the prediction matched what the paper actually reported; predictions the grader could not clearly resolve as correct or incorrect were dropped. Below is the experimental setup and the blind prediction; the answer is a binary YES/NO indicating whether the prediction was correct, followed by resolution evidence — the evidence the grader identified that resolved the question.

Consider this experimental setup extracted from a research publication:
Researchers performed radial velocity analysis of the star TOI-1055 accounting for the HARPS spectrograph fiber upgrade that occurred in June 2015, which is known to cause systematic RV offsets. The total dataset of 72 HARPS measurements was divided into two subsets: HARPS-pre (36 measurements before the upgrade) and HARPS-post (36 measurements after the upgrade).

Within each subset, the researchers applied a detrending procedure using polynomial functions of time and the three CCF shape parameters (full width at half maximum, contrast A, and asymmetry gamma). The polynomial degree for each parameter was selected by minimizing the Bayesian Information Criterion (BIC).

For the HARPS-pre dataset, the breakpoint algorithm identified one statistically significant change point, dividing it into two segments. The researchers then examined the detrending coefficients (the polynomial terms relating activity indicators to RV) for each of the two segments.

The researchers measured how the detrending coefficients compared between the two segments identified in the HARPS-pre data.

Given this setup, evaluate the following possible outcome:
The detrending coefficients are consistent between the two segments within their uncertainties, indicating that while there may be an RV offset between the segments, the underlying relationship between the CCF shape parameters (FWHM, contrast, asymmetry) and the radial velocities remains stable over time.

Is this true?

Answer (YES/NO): NO